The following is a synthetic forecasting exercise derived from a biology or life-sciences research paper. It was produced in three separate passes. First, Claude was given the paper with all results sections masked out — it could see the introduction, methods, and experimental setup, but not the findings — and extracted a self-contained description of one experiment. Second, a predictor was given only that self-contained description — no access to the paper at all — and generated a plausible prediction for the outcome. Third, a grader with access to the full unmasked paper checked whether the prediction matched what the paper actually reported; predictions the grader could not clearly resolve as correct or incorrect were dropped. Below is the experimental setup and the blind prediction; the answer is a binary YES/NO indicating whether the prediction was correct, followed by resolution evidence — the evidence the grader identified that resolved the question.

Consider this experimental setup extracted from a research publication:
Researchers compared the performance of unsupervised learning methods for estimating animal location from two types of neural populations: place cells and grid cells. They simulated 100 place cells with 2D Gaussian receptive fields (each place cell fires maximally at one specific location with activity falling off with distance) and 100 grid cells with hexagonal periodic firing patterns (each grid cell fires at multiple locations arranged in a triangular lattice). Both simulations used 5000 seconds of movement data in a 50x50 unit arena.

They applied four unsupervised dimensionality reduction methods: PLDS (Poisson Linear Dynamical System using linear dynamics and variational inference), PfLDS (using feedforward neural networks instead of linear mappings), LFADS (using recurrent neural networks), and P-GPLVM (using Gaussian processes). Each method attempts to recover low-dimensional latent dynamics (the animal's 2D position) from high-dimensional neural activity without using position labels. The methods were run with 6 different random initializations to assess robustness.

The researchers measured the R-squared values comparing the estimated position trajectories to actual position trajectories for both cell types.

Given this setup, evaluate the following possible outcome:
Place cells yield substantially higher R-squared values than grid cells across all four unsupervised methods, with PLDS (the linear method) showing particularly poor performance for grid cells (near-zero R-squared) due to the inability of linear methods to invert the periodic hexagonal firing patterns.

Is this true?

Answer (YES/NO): NO